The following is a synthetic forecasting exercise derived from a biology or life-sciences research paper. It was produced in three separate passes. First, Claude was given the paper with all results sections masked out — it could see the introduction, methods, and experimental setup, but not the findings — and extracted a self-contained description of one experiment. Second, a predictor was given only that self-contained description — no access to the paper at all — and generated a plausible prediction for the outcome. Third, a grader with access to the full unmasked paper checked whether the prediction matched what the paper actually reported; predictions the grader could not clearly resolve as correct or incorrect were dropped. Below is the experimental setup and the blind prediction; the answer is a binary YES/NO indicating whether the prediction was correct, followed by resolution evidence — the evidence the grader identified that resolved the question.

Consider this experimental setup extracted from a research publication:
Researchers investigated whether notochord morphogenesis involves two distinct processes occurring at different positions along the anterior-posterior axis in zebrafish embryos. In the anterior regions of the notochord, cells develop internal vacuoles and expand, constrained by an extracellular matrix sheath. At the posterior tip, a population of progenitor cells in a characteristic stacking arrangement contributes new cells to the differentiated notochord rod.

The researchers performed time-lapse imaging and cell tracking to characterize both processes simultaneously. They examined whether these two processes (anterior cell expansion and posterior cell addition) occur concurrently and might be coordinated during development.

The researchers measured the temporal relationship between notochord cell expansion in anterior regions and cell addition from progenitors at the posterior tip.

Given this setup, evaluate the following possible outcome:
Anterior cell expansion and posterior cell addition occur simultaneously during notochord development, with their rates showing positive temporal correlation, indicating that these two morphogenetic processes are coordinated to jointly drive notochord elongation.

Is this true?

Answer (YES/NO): NO